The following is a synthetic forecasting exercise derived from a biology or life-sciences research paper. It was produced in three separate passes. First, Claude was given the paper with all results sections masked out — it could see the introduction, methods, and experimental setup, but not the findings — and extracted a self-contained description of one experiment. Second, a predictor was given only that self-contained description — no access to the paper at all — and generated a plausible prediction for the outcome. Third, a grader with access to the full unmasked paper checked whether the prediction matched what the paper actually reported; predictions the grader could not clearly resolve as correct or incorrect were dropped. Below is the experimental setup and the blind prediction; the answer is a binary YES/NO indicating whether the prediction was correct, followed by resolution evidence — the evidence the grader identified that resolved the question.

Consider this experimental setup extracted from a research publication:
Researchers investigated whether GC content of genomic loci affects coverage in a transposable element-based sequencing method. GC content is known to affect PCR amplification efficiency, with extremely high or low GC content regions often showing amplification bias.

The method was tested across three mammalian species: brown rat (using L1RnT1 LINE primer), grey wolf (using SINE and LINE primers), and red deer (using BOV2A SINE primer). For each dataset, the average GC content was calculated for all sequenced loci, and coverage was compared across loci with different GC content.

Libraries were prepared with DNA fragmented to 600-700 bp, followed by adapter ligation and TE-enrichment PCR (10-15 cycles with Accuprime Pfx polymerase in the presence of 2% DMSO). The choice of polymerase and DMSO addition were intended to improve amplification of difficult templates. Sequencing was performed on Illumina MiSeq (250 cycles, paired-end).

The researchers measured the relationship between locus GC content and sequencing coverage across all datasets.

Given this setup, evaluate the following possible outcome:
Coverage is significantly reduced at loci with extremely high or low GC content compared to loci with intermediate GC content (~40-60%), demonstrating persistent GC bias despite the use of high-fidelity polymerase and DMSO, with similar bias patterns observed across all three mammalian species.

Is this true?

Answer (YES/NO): NO